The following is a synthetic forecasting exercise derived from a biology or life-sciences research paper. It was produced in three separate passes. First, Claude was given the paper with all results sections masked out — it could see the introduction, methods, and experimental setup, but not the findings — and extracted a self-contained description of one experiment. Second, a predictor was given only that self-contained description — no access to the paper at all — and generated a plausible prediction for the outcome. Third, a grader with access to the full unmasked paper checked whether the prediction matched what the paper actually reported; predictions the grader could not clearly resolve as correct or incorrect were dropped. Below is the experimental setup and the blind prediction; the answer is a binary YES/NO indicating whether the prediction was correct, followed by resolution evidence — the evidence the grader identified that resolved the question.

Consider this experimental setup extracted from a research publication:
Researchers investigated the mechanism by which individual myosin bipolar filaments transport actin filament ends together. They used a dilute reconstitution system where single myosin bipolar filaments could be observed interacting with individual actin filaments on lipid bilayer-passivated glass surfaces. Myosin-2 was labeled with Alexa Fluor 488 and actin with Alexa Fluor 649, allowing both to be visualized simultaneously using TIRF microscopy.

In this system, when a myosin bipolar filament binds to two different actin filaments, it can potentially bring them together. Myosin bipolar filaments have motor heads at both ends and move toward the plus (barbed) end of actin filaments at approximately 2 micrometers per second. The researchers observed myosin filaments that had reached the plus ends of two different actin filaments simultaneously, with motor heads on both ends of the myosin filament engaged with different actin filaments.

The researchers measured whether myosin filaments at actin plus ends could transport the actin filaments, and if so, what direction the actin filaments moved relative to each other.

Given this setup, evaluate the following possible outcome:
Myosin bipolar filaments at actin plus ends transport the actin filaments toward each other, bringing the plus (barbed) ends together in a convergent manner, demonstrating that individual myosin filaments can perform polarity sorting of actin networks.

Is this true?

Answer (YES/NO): YES